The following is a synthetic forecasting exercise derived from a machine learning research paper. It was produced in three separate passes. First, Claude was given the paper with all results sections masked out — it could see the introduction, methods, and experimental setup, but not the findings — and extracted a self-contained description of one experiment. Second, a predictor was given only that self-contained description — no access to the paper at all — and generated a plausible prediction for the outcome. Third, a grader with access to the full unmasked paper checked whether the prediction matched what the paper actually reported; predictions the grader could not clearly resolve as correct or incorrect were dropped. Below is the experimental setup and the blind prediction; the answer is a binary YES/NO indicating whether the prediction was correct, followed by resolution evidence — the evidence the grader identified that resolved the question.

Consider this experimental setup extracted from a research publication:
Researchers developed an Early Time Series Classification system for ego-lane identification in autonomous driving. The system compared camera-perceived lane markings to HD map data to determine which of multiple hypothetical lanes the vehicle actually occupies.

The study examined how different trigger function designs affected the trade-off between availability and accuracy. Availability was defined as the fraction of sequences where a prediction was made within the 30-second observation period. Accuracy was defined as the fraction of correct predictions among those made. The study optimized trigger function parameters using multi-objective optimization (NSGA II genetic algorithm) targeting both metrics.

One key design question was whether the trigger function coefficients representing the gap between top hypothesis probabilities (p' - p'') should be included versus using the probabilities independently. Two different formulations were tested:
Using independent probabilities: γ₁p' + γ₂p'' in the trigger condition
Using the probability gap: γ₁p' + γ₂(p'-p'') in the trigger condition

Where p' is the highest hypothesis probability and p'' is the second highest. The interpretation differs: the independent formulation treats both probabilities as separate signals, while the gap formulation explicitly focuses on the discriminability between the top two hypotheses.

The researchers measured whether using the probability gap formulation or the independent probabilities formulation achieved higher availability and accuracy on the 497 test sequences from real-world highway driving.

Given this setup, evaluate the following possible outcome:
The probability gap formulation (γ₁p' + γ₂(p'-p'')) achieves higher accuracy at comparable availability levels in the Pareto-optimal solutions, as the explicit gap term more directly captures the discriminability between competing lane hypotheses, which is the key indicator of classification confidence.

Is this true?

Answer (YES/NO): NO